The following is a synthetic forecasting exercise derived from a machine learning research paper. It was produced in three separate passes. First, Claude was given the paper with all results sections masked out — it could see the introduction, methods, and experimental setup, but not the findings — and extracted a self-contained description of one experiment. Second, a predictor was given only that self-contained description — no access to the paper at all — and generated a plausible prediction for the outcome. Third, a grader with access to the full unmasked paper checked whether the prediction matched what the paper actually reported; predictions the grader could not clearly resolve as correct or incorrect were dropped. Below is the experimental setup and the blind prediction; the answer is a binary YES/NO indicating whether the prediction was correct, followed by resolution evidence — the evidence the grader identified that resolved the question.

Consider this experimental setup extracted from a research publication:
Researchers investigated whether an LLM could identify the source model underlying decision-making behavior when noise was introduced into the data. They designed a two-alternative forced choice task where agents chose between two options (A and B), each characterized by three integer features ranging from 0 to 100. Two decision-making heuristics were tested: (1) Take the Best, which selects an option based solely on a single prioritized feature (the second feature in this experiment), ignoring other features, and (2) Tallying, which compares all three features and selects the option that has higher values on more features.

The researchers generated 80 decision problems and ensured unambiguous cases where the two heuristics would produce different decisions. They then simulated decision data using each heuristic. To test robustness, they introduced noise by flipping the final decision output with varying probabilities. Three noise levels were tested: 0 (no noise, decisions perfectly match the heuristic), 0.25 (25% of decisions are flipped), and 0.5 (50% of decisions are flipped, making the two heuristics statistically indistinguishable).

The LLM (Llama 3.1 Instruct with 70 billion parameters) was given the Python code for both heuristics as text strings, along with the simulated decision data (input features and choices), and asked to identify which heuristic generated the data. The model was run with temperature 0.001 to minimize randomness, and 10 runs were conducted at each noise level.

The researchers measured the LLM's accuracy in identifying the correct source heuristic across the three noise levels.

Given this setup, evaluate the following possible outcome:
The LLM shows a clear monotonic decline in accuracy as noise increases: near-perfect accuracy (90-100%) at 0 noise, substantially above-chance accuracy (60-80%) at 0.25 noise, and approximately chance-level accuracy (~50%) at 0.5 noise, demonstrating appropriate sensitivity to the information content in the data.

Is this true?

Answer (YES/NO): NO